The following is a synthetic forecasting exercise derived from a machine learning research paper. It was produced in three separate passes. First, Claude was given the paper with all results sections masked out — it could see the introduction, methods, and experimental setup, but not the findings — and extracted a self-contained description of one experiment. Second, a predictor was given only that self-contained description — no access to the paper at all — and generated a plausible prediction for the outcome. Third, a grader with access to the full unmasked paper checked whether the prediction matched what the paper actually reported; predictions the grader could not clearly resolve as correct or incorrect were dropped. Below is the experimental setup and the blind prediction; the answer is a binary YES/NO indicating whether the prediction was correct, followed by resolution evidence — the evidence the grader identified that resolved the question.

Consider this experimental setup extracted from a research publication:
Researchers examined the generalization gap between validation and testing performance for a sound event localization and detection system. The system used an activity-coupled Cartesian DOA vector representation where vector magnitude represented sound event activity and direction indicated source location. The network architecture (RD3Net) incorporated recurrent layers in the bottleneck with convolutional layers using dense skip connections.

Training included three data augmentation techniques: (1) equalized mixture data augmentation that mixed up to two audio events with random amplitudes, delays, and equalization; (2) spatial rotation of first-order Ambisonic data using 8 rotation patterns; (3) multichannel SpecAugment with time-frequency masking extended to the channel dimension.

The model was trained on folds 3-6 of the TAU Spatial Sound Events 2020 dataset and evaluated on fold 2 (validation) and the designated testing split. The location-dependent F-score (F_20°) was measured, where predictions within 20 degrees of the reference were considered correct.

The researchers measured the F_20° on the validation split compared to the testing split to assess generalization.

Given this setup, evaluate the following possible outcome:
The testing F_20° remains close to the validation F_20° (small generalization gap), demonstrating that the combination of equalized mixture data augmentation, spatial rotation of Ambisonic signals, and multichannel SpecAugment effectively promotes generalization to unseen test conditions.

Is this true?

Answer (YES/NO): NO